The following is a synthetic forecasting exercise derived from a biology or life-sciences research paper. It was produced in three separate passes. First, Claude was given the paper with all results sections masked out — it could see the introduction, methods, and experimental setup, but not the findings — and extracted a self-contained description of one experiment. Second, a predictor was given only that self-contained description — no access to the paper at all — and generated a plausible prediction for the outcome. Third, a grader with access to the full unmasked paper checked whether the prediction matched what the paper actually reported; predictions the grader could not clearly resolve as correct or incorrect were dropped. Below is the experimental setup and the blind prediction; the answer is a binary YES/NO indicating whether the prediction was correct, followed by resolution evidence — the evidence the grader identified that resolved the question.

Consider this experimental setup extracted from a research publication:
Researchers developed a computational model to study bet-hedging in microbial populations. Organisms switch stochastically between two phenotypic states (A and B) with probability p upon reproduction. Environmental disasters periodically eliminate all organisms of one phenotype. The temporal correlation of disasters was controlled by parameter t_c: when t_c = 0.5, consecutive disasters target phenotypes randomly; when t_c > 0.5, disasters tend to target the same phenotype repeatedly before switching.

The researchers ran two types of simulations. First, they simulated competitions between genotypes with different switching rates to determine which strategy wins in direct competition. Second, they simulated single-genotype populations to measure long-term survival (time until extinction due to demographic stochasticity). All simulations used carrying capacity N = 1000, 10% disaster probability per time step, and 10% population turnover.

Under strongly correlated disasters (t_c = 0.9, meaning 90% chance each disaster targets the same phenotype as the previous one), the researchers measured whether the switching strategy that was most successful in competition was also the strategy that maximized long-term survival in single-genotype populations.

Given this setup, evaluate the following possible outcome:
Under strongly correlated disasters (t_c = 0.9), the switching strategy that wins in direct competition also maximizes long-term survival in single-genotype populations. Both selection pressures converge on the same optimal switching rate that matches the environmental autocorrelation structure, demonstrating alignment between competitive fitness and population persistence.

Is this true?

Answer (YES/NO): NO